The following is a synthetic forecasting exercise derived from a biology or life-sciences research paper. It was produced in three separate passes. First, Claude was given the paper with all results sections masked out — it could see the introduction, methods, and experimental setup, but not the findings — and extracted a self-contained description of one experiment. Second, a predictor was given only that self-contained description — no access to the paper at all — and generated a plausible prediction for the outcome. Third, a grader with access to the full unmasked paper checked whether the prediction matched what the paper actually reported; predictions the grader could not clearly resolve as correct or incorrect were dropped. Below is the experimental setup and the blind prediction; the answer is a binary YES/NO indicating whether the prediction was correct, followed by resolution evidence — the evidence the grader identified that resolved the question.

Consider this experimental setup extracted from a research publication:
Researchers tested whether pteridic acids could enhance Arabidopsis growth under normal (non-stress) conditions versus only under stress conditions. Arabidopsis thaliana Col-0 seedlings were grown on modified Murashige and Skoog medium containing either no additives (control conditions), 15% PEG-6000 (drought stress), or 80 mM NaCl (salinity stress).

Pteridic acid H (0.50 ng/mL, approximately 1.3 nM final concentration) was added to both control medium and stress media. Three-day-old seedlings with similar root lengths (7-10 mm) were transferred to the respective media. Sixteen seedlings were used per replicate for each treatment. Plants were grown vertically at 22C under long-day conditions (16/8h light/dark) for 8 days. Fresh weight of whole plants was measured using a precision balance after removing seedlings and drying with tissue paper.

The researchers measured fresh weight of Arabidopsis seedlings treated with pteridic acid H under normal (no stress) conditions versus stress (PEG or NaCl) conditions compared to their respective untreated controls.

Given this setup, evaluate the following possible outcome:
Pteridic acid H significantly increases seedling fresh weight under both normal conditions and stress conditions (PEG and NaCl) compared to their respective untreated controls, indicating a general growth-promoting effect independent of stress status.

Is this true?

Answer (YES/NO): YES